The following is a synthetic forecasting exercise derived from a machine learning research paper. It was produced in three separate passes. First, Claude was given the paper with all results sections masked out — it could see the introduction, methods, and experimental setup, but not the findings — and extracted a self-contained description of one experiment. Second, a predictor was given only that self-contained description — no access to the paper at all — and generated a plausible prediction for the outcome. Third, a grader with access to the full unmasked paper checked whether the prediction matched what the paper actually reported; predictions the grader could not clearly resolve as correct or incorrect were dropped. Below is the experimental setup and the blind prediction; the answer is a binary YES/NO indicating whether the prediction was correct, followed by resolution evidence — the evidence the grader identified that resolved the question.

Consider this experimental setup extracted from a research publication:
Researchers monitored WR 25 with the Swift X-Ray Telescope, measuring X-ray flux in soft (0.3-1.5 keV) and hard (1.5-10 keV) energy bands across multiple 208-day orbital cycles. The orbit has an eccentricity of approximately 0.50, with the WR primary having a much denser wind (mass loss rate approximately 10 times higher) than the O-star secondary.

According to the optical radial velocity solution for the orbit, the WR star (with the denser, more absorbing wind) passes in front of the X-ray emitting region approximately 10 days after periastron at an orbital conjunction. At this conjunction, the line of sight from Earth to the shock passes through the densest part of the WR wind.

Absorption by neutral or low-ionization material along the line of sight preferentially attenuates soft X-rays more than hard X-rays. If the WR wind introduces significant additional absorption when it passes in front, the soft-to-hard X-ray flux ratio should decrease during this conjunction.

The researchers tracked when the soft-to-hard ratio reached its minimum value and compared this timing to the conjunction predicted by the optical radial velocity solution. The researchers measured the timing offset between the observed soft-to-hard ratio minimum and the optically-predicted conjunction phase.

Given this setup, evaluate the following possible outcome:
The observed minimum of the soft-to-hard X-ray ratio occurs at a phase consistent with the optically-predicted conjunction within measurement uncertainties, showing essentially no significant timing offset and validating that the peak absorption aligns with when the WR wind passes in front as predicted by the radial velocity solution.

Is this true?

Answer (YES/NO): NO